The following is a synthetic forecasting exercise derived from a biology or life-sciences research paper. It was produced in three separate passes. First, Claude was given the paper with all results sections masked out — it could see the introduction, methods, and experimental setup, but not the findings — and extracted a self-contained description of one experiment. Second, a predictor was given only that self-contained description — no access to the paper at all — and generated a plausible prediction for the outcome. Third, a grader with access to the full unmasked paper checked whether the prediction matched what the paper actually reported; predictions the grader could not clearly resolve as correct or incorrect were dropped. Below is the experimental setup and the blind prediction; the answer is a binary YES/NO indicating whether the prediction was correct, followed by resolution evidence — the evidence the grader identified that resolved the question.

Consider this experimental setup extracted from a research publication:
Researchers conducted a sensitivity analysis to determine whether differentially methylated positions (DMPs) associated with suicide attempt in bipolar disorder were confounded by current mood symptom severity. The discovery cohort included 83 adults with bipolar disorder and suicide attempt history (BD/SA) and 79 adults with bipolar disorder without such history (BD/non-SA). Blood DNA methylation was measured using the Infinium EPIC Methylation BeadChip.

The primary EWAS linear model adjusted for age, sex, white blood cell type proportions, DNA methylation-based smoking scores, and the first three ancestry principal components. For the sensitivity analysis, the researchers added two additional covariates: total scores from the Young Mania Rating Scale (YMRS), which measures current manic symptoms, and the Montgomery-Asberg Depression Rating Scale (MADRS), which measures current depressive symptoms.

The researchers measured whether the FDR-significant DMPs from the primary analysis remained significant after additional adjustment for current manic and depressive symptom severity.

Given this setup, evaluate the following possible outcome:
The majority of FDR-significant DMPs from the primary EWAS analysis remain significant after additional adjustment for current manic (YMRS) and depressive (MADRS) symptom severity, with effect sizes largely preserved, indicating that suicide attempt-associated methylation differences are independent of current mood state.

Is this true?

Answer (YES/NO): NO